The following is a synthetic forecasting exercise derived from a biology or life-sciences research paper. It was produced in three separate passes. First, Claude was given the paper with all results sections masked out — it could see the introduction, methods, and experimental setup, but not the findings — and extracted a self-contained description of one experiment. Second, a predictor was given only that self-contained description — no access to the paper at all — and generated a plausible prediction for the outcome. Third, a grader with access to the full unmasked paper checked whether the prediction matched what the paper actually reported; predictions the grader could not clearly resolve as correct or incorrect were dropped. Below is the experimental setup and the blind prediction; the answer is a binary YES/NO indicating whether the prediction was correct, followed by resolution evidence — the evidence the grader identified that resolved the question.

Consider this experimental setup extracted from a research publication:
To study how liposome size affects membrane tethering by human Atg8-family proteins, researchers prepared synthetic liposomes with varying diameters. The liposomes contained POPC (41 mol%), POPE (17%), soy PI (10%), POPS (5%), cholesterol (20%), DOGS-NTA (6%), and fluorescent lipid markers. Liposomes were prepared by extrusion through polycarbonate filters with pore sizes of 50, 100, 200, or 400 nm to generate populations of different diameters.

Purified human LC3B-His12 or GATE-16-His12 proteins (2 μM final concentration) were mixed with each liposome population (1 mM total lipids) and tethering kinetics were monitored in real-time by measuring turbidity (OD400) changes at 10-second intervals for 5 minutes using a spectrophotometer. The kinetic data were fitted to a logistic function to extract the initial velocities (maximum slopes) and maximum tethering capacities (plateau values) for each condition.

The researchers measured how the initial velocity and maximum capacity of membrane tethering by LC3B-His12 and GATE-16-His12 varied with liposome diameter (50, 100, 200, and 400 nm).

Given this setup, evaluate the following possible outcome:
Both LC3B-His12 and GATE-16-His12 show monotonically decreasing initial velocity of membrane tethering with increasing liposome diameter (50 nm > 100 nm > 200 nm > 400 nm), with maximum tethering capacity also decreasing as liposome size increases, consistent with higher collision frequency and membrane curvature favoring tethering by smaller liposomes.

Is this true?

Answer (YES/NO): NO